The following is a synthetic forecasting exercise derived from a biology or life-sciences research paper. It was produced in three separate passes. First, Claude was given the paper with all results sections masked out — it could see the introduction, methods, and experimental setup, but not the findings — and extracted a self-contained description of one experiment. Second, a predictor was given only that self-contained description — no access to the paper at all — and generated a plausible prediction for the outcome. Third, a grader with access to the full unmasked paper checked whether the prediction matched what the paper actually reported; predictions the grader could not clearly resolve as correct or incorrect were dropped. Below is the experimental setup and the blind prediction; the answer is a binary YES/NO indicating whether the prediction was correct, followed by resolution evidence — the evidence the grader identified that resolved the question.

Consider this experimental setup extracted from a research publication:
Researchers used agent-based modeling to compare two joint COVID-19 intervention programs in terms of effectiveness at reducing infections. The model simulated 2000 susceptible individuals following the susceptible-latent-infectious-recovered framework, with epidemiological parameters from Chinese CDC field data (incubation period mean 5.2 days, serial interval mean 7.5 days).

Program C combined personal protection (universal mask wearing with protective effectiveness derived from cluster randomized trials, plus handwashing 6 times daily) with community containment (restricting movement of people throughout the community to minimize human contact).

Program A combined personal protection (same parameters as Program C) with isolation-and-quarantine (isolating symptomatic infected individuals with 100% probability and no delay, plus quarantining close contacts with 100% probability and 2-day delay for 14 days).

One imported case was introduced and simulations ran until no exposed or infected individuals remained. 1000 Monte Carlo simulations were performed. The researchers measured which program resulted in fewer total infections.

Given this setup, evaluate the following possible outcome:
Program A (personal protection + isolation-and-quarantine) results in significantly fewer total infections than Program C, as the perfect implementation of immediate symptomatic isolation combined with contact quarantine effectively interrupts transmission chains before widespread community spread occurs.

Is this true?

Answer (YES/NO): NO